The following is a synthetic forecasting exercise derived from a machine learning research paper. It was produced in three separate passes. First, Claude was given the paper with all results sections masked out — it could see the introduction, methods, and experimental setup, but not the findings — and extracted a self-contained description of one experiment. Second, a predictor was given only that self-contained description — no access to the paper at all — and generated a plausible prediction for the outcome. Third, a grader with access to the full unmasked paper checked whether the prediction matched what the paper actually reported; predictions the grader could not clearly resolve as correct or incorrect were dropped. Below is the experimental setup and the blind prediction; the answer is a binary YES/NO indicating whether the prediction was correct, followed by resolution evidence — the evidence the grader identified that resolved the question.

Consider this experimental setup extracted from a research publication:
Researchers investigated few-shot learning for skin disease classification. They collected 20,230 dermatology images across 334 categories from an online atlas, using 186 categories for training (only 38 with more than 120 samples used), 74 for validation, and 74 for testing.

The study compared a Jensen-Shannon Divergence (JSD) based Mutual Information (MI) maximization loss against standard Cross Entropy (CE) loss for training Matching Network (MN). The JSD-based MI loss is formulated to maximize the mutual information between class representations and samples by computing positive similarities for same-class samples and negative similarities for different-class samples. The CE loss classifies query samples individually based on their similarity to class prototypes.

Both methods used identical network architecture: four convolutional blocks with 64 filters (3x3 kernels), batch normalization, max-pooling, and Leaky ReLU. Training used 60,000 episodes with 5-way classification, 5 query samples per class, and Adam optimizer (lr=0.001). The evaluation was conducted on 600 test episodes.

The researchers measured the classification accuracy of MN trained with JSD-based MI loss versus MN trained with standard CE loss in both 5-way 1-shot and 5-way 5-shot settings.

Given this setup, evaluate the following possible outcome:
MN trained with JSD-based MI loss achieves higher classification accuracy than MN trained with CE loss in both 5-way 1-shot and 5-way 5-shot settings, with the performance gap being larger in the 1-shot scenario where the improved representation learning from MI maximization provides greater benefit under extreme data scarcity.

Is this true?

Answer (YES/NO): NO